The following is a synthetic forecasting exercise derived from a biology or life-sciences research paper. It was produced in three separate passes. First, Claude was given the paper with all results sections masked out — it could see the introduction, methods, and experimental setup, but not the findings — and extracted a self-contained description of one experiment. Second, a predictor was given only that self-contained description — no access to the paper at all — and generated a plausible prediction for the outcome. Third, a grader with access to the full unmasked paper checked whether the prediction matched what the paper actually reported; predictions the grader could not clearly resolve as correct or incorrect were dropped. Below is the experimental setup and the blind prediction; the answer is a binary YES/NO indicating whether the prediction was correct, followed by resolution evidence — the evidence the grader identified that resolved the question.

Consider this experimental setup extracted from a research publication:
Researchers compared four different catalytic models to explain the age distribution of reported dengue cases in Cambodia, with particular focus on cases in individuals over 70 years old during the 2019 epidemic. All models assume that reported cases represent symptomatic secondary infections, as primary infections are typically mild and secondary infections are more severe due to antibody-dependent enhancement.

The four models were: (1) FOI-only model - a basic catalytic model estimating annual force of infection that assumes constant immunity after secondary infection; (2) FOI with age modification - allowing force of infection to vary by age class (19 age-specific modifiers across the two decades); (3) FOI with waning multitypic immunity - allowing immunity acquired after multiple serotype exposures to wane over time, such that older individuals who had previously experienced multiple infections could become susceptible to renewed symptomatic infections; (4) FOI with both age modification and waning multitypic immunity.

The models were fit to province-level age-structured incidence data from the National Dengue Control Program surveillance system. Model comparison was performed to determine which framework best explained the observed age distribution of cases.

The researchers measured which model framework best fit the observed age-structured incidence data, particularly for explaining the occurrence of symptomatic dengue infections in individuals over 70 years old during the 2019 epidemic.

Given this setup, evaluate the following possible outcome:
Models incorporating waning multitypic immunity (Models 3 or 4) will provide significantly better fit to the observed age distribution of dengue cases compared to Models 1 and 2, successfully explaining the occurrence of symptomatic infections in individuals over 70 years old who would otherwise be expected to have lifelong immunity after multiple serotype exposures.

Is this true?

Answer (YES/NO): YES